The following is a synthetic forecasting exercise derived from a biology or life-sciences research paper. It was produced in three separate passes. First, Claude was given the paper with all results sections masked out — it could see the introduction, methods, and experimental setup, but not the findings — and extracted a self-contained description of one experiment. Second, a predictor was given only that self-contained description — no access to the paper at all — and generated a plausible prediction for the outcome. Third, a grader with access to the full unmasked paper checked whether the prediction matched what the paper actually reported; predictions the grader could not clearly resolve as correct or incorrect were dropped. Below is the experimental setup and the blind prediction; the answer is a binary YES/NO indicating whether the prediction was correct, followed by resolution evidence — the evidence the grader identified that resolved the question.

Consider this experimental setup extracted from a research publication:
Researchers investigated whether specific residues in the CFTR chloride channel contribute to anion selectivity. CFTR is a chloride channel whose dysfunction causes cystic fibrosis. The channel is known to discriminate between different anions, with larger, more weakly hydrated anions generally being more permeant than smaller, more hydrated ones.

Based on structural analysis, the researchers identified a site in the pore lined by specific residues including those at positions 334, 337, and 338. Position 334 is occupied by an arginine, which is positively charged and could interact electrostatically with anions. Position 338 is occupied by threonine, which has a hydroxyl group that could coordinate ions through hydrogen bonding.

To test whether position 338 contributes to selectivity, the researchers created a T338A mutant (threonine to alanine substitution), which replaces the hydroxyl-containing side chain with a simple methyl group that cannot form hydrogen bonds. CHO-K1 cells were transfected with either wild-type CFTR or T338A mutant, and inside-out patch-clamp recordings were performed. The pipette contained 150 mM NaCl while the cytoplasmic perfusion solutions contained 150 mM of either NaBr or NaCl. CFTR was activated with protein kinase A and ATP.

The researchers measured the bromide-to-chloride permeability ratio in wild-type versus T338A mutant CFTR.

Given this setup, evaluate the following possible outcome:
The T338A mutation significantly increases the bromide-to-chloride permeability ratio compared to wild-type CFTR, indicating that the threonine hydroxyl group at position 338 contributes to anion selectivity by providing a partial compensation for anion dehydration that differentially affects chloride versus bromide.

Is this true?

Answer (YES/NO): NO